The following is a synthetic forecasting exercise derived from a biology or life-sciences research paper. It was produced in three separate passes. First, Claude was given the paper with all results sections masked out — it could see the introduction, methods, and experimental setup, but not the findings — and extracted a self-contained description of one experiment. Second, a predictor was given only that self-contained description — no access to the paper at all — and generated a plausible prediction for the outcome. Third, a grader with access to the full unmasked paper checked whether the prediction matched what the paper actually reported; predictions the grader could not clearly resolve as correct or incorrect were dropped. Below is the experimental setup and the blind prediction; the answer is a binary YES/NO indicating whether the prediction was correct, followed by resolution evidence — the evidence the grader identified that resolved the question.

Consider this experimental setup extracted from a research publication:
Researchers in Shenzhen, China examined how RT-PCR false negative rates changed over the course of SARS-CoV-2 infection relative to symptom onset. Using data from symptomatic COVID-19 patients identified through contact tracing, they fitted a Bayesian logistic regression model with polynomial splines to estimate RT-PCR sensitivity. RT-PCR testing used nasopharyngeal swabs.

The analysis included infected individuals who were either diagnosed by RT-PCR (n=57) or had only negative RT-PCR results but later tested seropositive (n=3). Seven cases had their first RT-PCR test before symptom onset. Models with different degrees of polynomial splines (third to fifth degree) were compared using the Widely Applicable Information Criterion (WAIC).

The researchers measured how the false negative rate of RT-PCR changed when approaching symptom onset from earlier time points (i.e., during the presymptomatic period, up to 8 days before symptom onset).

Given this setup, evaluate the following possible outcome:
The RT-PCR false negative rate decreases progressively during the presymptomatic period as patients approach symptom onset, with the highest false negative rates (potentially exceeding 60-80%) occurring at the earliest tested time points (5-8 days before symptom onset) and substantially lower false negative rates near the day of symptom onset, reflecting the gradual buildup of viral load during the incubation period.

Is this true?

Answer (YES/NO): YES